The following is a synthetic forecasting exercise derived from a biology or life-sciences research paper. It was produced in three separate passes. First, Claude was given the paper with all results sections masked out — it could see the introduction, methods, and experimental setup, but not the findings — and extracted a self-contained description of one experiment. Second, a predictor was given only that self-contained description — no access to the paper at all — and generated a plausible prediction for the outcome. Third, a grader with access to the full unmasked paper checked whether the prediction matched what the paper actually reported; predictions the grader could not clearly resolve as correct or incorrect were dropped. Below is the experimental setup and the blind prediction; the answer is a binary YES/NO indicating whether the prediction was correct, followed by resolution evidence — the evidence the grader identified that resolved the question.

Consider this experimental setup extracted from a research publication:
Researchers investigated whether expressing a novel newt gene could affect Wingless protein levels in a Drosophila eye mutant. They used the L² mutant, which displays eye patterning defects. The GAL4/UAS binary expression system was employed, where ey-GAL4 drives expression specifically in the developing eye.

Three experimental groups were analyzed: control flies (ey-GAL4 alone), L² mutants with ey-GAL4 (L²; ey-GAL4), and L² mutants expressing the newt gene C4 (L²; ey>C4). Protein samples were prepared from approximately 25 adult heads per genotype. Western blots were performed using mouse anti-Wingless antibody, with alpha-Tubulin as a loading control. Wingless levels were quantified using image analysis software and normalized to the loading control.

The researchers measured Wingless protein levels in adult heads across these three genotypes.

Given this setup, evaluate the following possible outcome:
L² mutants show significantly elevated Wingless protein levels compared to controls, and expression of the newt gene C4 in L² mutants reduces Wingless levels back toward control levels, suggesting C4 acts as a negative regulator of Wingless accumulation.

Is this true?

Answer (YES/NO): YES